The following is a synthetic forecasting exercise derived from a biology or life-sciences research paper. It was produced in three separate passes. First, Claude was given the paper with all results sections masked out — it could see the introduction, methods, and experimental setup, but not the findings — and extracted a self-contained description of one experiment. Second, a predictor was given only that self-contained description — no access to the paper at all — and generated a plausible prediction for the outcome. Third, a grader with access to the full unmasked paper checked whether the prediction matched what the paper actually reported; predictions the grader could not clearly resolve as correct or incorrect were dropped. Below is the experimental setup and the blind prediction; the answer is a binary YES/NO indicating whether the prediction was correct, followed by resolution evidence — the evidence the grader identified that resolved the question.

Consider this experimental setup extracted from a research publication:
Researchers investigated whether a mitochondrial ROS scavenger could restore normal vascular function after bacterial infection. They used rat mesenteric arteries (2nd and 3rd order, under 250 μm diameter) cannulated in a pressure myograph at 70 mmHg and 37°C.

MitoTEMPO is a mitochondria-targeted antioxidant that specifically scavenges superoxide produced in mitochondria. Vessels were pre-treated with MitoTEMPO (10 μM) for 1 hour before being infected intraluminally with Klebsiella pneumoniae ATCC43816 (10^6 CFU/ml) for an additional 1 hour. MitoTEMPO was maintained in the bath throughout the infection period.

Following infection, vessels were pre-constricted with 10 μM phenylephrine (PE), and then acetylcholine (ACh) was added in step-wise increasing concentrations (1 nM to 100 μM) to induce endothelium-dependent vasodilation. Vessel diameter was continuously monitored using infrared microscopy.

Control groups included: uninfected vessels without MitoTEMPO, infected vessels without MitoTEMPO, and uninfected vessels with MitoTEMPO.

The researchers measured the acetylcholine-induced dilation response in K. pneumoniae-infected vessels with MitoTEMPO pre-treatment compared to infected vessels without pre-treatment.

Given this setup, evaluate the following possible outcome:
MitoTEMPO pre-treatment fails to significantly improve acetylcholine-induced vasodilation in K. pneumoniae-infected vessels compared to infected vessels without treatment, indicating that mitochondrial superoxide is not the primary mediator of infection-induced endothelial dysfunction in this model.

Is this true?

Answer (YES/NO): NO